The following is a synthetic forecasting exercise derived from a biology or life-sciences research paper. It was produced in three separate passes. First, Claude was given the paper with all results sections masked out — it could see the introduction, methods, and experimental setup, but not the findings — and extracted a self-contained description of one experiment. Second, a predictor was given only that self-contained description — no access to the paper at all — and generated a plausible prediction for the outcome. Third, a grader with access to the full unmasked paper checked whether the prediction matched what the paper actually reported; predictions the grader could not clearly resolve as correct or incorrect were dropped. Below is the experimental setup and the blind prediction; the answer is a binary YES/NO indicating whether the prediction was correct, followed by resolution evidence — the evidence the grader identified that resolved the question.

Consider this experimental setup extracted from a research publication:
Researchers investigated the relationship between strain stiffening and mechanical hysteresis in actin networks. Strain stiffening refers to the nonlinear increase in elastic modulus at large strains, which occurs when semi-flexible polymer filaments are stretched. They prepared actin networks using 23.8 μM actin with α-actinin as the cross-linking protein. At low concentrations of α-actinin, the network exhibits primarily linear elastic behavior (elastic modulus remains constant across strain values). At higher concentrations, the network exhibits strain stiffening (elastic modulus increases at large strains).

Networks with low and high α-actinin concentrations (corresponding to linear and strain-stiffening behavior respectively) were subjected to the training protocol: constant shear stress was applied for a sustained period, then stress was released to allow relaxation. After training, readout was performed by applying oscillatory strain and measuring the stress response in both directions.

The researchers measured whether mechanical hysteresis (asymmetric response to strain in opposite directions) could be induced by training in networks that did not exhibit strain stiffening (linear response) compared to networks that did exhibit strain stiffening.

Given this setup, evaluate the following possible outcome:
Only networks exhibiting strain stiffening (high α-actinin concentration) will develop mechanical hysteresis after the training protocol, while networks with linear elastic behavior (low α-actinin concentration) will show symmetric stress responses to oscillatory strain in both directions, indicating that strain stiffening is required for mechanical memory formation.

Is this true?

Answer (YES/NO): YES